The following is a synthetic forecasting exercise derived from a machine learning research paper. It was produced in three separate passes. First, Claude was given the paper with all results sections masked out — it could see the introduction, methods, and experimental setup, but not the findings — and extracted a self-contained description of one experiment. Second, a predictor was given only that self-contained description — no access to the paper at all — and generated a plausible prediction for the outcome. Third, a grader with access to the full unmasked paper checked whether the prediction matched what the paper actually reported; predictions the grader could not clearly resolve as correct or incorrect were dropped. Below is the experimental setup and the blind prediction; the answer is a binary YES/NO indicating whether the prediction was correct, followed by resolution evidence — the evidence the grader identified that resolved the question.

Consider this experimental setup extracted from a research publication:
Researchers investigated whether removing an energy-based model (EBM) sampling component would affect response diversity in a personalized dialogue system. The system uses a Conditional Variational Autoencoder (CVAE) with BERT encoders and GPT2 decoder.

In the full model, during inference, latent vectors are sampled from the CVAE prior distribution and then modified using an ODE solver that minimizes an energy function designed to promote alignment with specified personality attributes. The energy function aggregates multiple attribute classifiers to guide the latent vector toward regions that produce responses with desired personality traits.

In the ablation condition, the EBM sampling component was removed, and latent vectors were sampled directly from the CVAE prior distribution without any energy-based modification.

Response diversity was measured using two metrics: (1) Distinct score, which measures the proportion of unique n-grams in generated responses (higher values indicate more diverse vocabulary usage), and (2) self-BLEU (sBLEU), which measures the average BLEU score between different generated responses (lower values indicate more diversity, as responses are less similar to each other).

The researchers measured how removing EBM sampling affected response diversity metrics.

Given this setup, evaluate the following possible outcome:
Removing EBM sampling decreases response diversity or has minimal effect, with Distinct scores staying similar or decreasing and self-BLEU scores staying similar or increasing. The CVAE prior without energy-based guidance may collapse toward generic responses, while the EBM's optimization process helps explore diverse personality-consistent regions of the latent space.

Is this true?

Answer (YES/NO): YES